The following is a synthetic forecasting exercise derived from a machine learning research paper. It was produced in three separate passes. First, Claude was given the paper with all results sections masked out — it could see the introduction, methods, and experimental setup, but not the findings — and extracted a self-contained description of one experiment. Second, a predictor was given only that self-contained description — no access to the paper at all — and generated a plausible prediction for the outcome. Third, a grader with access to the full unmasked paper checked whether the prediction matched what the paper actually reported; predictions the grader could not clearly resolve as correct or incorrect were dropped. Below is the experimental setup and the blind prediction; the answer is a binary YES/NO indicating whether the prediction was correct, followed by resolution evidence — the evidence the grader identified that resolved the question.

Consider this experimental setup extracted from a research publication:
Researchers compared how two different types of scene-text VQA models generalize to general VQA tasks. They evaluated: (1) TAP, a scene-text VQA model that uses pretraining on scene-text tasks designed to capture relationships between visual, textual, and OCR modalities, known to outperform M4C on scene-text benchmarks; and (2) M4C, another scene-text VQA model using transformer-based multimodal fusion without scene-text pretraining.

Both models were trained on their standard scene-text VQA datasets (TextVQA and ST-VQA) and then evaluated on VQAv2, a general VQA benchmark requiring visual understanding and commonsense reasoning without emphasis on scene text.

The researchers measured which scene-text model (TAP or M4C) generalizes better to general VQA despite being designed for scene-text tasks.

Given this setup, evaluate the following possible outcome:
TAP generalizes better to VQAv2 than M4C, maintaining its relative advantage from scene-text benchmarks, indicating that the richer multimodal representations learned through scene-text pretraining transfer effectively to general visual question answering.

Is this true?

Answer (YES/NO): NO